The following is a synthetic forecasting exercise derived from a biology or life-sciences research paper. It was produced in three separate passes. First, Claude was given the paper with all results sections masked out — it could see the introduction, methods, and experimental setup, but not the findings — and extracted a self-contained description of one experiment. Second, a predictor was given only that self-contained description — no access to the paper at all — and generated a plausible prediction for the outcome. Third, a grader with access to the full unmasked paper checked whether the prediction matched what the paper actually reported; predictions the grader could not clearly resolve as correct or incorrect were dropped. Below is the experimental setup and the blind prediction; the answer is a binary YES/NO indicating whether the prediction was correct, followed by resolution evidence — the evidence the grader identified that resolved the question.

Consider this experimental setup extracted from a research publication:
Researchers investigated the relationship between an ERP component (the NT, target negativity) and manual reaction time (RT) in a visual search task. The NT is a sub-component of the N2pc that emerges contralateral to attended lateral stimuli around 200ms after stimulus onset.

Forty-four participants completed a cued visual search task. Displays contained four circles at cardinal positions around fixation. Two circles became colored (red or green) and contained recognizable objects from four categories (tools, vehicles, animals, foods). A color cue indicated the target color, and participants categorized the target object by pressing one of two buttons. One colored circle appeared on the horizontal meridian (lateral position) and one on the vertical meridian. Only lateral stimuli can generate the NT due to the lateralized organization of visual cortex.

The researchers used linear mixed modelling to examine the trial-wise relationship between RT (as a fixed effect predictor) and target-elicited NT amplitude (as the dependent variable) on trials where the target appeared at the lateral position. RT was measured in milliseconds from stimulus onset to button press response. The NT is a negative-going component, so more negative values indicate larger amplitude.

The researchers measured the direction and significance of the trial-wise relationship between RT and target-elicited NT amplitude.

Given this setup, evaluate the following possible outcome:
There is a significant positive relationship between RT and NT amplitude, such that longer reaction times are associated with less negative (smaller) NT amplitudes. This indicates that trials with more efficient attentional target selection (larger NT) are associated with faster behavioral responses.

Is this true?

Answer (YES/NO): YES